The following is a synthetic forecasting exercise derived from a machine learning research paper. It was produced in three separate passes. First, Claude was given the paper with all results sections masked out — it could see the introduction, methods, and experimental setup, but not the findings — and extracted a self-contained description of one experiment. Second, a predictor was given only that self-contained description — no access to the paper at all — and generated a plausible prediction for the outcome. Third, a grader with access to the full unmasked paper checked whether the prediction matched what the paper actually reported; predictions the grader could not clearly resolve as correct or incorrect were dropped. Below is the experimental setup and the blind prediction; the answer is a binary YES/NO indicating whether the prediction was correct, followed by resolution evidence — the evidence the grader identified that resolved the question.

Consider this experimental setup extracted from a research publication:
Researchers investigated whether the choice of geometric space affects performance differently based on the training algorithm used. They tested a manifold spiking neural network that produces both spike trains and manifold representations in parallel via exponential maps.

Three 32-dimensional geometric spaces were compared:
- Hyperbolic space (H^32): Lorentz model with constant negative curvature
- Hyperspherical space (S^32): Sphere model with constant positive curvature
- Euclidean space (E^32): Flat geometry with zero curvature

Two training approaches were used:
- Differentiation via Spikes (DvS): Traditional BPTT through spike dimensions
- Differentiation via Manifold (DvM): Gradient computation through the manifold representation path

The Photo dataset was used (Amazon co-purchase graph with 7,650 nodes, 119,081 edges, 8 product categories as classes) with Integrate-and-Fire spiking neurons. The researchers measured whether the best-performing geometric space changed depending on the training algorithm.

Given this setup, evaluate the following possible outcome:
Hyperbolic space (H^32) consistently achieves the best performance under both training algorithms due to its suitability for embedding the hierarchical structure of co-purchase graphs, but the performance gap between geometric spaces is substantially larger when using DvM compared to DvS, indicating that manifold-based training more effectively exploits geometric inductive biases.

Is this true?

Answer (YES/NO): YES